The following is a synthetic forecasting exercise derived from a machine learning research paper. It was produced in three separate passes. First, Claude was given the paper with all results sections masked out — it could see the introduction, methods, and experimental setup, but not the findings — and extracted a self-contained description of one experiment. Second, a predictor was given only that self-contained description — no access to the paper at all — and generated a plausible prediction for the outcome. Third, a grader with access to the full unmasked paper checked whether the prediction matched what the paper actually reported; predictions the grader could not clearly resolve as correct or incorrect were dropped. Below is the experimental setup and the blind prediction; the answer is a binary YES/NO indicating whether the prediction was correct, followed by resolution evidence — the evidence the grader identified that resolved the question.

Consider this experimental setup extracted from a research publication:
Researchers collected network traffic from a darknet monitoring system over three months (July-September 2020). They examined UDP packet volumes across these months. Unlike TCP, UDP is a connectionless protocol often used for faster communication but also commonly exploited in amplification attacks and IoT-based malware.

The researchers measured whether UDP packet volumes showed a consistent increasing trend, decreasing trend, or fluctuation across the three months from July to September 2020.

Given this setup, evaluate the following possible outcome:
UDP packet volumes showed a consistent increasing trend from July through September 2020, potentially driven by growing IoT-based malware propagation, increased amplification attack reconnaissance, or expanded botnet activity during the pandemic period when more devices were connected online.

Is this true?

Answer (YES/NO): YES